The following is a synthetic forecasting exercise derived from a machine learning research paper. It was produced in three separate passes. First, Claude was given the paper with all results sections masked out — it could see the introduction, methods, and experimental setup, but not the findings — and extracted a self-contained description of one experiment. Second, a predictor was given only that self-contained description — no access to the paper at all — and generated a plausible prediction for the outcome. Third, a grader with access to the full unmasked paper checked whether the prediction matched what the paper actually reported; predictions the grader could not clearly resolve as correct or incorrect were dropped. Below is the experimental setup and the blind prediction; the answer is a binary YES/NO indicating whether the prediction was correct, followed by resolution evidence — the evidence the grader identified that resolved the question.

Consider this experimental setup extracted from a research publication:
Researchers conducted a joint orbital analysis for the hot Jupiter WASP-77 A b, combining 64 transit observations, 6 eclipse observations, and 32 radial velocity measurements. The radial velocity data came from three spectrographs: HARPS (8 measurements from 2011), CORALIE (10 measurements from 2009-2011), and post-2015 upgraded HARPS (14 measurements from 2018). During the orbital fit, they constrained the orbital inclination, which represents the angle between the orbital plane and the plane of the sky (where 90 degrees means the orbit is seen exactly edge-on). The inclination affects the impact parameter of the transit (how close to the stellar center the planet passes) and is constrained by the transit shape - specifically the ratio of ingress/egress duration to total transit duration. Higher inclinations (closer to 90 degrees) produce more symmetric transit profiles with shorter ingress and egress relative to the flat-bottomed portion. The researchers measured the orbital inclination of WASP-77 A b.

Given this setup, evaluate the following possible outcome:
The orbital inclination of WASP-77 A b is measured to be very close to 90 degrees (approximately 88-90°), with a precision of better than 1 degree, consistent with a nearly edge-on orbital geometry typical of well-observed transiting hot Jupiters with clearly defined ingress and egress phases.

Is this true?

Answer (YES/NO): YES